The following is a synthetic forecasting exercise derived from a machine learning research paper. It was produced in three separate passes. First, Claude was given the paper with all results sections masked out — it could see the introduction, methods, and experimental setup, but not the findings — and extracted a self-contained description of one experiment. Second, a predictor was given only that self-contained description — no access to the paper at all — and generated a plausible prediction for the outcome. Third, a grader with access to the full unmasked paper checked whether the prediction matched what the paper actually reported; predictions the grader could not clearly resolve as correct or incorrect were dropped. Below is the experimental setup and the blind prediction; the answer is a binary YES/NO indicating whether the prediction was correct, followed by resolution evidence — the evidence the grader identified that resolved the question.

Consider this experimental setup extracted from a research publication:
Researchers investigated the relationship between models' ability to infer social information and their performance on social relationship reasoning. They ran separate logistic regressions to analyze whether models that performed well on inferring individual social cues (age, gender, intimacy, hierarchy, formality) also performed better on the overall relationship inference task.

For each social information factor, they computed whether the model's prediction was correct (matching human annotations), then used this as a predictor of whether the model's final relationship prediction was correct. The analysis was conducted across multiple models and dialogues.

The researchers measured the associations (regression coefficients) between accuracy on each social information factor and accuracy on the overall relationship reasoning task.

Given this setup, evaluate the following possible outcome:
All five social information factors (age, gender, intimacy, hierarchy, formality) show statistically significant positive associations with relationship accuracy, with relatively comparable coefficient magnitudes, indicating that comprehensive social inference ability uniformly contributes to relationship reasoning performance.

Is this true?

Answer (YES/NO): NO